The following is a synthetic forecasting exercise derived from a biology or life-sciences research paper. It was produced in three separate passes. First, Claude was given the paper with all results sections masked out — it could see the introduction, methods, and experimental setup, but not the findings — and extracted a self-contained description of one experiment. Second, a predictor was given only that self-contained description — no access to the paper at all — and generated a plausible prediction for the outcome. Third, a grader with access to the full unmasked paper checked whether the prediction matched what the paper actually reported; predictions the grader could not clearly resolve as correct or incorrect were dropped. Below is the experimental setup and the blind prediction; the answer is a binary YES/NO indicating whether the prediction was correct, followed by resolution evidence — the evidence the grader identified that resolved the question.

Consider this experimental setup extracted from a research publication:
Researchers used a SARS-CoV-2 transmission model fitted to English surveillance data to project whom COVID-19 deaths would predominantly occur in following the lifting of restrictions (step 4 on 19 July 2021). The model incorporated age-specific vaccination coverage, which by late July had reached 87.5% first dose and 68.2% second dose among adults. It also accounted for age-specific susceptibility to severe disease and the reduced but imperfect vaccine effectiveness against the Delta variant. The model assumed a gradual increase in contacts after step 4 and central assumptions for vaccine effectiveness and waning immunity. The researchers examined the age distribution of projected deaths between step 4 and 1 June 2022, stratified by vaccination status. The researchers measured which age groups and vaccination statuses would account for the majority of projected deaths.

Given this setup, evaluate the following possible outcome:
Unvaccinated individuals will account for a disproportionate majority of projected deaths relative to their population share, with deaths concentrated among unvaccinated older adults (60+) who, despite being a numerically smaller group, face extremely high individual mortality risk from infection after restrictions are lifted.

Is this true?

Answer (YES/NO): NO